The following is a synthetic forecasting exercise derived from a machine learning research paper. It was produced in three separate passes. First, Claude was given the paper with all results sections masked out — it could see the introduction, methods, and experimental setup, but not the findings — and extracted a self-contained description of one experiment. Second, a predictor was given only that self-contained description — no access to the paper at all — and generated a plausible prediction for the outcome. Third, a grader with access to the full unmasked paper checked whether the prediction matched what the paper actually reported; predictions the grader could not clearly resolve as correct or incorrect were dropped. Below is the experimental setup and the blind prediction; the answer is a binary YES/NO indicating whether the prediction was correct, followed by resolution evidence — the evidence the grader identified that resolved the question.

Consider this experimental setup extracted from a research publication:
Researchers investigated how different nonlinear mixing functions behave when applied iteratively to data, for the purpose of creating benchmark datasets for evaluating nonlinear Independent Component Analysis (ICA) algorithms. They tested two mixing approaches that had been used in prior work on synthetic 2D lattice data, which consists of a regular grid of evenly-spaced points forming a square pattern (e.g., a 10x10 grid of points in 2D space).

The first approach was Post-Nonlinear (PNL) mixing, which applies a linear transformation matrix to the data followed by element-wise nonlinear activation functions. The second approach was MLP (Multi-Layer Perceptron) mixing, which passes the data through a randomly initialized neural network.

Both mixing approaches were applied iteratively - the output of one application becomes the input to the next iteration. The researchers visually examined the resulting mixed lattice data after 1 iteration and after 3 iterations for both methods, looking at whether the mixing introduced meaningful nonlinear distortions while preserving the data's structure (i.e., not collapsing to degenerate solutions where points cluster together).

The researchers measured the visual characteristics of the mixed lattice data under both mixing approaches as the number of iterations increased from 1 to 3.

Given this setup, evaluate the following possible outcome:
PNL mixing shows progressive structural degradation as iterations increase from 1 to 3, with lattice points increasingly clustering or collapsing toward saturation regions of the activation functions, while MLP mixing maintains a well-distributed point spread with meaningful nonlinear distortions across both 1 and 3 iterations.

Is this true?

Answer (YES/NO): NO